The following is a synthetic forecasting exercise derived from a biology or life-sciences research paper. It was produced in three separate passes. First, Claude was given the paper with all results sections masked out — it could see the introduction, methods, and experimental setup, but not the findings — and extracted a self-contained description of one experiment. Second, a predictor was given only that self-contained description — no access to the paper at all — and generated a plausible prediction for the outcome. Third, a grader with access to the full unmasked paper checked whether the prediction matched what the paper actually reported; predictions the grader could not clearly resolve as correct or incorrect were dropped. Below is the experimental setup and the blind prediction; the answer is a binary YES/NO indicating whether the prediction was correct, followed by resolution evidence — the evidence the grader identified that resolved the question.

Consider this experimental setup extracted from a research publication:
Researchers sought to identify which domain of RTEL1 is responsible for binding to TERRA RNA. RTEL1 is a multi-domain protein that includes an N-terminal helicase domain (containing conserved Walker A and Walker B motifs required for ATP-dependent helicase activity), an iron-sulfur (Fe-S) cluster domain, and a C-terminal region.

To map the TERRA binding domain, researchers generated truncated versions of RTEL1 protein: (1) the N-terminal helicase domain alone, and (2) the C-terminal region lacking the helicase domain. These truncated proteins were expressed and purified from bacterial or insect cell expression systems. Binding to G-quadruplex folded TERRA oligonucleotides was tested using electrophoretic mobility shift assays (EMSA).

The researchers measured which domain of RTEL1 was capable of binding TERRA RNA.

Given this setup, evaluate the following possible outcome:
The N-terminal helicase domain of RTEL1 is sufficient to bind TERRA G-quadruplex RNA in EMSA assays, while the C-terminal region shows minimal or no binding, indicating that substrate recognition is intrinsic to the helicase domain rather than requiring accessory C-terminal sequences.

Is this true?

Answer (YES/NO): NO